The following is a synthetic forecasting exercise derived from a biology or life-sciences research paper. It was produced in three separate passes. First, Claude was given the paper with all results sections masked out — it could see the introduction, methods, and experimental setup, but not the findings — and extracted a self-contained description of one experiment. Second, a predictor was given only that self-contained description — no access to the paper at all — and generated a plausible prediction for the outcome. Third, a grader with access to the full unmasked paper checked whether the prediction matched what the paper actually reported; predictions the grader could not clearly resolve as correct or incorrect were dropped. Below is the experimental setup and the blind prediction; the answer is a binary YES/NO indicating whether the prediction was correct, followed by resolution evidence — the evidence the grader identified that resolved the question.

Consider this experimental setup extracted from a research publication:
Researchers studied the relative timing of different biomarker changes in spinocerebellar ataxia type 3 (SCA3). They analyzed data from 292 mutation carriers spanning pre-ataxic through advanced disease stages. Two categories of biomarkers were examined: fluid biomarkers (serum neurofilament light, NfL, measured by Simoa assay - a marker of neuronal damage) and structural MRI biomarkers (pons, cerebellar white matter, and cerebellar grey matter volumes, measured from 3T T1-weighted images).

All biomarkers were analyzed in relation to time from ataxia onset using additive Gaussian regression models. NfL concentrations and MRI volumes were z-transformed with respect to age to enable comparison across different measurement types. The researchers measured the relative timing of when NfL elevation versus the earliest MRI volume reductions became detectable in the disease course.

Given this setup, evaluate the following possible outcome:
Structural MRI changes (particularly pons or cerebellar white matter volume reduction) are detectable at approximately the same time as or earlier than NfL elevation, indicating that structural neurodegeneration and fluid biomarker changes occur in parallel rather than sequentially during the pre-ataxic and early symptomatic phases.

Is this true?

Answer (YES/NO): NO